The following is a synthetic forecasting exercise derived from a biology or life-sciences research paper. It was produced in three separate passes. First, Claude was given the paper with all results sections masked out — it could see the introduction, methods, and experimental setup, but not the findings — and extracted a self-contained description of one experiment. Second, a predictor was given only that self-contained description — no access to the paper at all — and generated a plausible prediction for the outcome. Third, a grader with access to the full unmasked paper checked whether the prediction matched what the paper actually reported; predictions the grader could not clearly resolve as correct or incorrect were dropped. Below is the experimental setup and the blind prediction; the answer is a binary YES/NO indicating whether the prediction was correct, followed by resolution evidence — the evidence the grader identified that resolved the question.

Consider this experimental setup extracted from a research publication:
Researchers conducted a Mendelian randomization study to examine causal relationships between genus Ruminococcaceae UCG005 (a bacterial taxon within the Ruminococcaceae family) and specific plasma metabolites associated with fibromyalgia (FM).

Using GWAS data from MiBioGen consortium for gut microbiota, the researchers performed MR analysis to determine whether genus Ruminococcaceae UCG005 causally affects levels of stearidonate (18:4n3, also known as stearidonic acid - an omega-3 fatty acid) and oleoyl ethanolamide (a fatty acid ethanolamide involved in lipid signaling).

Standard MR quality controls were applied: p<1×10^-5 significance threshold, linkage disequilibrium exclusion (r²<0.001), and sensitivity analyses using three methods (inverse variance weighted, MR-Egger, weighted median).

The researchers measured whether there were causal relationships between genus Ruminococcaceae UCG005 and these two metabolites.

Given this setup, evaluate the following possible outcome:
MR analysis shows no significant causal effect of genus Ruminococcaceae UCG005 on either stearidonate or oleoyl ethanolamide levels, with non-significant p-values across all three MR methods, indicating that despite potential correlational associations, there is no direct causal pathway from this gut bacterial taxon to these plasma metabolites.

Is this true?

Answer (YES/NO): NO